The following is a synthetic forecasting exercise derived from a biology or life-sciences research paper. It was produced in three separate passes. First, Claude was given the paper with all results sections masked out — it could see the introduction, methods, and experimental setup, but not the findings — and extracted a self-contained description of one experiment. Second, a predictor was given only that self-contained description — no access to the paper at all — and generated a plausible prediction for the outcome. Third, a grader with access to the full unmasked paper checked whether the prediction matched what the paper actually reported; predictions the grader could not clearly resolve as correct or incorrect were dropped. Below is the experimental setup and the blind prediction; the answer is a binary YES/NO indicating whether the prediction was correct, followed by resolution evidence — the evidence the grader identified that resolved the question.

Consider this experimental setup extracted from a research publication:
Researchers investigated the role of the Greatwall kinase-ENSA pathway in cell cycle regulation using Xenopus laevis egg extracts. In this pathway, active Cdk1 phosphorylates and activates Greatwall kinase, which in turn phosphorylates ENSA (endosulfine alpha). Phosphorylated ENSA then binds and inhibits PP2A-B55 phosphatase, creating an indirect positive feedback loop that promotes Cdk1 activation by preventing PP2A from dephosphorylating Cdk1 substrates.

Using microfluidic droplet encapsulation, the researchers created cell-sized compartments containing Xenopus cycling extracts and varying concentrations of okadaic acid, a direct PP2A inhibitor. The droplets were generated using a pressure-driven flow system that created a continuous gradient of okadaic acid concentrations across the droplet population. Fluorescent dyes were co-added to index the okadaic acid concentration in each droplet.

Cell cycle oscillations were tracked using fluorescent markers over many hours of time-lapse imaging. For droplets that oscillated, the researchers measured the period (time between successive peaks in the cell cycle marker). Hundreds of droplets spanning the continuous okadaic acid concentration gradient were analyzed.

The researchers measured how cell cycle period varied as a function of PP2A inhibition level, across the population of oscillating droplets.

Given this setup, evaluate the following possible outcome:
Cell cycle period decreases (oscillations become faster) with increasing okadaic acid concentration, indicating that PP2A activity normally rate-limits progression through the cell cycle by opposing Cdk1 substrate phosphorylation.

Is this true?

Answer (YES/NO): NO